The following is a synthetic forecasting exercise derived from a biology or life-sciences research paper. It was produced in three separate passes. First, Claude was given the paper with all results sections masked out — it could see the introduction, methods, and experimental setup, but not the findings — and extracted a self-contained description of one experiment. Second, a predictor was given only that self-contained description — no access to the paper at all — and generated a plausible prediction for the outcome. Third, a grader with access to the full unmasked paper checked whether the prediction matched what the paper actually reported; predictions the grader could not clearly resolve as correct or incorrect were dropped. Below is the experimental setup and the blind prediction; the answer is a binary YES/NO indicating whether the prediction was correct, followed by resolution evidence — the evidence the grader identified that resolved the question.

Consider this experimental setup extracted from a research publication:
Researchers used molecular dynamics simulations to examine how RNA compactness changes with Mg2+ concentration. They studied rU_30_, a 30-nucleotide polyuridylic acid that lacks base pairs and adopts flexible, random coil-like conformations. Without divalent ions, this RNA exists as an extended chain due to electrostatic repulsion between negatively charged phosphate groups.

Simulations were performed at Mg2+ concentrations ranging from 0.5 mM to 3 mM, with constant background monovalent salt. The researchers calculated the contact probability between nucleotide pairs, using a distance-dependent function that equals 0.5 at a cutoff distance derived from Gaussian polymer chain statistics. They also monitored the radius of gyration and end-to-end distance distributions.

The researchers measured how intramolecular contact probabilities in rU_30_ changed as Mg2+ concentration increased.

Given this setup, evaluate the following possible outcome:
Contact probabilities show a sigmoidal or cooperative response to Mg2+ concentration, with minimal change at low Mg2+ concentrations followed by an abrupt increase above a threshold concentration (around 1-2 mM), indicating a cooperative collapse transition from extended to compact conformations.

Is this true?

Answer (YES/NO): NO